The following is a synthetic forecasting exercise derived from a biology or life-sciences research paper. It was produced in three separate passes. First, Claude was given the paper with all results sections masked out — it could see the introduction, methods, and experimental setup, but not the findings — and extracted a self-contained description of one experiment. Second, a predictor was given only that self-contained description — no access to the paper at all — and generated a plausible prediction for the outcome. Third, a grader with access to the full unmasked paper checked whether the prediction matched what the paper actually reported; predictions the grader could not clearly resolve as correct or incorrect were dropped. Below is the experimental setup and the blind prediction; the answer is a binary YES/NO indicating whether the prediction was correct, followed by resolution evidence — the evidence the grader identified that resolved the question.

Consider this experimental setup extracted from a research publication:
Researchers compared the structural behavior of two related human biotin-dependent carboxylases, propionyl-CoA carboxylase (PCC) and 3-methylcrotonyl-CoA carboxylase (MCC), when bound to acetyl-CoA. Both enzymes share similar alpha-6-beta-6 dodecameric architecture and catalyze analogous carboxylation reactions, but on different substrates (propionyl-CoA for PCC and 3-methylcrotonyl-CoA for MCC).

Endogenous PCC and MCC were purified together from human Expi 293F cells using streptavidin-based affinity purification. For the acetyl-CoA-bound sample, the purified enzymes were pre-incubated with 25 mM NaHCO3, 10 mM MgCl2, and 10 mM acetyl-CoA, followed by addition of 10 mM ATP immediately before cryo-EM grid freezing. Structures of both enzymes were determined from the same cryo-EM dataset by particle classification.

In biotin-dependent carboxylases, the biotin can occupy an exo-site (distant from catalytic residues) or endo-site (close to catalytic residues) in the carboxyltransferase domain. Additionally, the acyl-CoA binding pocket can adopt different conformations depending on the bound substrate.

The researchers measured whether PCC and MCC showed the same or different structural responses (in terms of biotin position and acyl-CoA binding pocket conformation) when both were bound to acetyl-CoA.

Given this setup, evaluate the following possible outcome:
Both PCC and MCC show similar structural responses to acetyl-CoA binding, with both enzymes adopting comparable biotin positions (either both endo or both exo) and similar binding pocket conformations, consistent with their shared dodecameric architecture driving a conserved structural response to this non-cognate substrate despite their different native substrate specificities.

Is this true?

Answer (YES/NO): NO